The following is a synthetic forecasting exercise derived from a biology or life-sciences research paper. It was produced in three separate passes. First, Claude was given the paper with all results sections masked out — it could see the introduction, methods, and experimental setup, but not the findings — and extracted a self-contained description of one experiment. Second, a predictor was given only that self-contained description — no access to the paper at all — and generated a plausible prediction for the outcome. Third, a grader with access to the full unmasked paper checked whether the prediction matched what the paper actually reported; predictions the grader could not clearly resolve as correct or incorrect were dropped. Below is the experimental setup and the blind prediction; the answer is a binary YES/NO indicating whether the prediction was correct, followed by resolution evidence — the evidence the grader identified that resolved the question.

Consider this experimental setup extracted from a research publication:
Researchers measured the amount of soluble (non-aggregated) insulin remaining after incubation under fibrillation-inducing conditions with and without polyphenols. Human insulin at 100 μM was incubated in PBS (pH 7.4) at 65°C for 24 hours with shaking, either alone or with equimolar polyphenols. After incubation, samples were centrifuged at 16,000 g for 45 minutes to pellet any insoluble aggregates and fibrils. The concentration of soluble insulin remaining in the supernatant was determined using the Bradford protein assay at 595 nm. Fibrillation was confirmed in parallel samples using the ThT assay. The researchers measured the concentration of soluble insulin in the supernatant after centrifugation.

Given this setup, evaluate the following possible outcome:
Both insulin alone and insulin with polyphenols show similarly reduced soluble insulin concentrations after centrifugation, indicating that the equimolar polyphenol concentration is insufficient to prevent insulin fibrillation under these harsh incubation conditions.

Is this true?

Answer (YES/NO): NO